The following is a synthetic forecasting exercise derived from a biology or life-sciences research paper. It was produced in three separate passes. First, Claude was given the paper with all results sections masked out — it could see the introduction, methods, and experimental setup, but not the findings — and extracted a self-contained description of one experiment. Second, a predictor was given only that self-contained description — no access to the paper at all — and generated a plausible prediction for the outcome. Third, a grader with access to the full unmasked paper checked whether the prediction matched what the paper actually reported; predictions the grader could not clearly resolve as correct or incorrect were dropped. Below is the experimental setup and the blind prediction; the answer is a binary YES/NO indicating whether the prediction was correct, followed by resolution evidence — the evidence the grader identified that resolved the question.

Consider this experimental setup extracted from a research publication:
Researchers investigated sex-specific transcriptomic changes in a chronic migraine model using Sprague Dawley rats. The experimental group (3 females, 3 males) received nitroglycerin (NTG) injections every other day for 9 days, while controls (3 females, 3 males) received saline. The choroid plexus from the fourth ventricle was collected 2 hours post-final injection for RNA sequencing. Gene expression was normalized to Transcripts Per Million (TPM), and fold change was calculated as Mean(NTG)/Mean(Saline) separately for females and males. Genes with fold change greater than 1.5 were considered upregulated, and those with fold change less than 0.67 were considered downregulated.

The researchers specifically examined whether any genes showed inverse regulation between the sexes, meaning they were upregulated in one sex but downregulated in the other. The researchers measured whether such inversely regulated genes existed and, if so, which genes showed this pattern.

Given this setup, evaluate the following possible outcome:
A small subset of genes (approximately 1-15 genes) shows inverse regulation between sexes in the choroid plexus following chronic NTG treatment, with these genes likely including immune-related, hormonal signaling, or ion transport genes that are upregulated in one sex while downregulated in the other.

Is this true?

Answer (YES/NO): YES